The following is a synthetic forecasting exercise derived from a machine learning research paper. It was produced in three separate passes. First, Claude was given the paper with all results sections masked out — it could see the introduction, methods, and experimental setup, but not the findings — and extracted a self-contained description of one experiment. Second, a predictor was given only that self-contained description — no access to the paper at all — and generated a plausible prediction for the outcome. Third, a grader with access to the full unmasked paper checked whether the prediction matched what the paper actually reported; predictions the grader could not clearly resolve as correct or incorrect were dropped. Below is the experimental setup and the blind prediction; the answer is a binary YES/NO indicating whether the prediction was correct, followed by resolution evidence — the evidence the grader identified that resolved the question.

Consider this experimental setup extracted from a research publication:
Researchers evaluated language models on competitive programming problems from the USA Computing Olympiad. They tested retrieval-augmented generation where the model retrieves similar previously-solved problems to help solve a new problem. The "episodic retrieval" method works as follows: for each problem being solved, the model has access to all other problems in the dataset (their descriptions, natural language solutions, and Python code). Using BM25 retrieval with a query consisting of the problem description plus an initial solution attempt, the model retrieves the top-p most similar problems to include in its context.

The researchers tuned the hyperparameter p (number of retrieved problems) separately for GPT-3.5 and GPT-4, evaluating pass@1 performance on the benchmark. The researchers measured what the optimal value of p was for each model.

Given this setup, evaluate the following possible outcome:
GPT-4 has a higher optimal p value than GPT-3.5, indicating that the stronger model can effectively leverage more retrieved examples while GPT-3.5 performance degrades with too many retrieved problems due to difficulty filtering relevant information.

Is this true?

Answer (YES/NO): YES